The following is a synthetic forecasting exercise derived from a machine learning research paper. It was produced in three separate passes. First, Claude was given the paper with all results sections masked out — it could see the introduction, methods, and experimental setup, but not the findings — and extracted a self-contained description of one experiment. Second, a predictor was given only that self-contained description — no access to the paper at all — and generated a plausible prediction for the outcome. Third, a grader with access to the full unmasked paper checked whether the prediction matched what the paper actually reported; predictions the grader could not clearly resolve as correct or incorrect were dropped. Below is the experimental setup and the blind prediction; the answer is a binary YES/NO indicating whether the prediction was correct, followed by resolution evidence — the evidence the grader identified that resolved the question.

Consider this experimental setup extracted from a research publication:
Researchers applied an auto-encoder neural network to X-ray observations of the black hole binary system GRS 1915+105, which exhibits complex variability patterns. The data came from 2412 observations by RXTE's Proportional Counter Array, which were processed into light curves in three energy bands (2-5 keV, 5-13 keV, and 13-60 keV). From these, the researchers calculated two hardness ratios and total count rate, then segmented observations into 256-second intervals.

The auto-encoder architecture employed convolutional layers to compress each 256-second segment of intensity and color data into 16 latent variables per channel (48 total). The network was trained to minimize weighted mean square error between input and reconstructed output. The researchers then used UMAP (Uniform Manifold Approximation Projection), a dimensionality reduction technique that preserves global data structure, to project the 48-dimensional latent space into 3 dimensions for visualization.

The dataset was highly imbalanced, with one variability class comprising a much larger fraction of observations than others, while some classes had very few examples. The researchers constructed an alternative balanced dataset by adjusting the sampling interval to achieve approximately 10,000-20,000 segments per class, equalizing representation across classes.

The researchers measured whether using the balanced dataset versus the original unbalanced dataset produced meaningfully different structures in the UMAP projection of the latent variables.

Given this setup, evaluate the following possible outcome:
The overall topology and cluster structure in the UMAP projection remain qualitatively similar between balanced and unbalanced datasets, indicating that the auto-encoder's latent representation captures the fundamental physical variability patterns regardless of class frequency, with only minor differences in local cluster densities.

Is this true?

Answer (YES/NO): YES